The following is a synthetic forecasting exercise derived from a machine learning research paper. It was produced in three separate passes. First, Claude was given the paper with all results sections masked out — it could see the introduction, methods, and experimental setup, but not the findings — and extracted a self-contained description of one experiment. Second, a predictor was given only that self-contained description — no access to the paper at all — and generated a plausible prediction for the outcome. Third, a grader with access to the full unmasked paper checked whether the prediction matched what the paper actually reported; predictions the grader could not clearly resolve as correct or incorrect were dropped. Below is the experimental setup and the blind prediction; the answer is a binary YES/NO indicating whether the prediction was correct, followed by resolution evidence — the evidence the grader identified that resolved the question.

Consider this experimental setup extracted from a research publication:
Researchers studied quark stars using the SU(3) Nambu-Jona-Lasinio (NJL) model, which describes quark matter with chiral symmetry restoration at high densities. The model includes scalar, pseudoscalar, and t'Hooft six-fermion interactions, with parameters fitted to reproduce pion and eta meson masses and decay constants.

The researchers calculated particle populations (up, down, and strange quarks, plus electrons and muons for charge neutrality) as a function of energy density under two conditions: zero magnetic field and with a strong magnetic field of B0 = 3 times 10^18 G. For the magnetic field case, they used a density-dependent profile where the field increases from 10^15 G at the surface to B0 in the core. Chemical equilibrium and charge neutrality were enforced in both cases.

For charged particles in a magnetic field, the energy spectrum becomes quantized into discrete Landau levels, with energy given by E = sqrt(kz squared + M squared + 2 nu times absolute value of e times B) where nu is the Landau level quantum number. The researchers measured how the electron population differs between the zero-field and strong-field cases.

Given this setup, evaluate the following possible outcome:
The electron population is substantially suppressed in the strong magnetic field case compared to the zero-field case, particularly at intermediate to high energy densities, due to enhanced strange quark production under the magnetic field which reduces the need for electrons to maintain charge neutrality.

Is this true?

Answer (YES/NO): NO